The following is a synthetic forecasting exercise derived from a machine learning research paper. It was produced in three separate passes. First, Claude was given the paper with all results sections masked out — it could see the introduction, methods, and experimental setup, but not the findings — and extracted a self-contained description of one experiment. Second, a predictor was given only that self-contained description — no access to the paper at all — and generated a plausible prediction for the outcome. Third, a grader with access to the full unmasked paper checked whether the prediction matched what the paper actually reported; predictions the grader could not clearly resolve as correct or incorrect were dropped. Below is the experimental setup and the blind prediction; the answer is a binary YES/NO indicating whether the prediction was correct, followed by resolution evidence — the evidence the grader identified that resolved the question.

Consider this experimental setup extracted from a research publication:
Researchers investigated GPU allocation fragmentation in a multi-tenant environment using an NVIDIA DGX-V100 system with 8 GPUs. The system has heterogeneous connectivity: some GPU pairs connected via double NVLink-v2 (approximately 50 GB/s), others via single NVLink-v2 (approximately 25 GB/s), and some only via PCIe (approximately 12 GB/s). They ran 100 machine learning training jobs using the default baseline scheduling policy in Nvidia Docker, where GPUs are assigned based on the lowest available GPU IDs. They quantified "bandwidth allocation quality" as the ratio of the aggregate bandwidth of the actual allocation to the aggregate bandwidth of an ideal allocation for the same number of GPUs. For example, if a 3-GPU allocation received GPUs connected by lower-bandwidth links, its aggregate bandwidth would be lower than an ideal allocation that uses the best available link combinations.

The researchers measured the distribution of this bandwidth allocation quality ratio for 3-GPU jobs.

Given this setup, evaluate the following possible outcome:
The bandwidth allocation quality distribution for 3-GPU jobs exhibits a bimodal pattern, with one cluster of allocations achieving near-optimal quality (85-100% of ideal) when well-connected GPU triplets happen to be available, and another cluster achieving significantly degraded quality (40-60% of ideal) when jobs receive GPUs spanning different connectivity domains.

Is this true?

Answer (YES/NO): NO